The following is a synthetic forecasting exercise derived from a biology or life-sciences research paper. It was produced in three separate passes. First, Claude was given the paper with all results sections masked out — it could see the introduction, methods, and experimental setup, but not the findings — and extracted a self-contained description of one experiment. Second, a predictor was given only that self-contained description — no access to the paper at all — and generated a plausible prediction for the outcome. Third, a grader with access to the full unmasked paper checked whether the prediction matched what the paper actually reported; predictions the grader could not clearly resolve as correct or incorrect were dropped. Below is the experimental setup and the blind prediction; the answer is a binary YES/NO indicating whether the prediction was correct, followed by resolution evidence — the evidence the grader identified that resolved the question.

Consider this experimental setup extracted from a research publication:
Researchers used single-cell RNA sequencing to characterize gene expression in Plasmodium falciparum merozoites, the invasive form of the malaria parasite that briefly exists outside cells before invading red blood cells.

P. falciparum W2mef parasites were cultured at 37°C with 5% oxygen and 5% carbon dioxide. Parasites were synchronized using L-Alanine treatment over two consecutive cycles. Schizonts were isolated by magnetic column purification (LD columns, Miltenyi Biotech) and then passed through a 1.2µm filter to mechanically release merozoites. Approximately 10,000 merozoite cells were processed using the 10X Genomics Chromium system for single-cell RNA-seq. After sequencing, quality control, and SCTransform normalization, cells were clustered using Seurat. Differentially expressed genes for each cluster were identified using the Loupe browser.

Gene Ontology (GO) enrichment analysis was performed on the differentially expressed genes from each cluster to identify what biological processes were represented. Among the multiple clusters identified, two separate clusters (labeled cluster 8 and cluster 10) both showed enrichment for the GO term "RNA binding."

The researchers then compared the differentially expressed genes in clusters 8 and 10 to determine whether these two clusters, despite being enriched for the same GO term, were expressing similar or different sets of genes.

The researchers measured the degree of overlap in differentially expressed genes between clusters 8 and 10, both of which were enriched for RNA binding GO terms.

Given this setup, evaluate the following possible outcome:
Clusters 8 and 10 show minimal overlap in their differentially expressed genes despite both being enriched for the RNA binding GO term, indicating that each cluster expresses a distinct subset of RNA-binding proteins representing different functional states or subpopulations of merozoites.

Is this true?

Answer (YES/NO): YES